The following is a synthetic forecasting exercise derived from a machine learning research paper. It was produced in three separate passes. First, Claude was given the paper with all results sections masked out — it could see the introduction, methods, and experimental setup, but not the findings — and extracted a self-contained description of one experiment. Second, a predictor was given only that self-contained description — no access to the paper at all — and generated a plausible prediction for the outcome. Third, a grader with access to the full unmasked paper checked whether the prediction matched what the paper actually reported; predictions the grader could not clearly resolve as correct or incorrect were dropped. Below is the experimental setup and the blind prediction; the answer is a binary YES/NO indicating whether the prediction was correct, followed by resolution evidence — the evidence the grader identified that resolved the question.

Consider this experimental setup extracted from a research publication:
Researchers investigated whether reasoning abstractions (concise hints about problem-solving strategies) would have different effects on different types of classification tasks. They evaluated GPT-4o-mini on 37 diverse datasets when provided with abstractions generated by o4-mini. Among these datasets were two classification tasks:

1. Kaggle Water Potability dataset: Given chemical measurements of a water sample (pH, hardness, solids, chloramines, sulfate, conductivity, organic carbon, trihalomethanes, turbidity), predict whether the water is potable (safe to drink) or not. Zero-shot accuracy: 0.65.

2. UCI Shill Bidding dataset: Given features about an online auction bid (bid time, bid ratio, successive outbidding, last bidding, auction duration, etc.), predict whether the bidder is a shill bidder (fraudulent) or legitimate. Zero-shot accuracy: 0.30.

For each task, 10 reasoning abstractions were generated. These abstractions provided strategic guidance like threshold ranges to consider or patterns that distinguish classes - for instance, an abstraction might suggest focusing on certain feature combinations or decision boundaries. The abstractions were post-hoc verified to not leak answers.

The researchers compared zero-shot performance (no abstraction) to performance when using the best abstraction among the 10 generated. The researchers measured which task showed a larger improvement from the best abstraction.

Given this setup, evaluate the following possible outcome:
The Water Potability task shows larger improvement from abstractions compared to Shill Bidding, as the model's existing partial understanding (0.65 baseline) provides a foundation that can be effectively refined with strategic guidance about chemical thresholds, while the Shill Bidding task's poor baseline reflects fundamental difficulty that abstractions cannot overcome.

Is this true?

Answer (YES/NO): NO